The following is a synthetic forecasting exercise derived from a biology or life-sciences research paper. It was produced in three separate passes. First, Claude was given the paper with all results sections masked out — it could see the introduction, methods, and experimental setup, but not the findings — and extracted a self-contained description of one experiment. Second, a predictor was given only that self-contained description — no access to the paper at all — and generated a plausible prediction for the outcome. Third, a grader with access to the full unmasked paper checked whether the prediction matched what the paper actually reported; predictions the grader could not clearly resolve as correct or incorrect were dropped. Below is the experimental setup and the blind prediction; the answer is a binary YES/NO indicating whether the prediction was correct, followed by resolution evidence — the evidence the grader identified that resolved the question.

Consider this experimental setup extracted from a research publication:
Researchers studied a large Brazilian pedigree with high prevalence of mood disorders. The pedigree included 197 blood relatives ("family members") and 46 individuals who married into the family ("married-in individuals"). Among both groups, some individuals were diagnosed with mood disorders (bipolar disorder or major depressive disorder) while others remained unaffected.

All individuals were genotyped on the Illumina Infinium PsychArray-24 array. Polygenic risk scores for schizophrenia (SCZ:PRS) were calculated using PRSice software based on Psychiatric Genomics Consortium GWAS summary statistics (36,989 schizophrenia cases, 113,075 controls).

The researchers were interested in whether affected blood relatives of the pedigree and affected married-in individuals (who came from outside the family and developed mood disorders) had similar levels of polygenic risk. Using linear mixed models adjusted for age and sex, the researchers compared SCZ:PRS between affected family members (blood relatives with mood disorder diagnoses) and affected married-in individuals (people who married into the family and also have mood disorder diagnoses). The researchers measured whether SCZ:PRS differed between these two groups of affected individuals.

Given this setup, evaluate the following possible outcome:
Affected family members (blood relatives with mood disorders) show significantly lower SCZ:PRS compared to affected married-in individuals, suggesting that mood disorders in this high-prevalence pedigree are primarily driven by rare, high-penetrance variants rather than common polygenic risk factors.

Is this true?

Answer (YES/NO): NO